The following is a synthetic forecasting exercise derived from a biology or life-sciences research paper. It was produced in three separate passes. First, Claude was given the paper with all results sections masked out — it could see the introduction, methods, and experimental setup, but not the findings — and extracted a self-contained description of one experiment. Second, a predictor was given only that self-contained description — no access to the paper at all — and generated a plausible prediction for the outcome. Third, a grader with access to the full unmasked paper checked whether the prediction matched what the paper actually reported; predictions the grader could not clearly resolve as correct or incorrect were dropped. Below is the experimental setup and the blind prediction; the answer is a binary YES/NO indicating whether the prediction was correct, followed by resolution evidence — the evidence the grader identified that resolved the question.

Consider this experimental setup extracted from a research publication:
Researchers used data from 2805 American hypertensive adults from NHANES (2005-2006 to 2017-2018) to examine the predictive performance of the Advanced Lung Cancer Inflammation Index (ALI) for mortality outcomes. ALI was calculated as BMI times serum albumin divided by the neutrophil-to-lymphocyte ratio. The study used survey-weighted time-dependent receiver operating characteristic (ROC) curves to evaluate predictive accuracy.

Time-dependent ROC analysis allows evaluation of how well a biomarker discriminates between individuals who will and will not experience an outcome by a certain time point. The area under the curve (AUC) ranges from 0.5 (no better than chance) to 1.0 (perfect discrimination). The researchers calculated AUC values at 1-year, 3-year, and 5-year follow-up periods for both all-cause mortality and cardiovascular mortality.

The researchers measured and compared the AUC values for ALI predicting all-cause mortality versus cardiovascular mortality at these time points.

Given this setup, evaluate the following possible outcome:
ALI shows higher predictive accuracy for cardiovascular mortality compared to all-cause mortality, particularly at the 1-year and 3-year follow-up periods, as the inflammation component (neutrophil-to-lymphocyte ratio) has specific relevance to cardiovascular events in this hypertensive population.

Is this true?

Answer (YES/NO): NO